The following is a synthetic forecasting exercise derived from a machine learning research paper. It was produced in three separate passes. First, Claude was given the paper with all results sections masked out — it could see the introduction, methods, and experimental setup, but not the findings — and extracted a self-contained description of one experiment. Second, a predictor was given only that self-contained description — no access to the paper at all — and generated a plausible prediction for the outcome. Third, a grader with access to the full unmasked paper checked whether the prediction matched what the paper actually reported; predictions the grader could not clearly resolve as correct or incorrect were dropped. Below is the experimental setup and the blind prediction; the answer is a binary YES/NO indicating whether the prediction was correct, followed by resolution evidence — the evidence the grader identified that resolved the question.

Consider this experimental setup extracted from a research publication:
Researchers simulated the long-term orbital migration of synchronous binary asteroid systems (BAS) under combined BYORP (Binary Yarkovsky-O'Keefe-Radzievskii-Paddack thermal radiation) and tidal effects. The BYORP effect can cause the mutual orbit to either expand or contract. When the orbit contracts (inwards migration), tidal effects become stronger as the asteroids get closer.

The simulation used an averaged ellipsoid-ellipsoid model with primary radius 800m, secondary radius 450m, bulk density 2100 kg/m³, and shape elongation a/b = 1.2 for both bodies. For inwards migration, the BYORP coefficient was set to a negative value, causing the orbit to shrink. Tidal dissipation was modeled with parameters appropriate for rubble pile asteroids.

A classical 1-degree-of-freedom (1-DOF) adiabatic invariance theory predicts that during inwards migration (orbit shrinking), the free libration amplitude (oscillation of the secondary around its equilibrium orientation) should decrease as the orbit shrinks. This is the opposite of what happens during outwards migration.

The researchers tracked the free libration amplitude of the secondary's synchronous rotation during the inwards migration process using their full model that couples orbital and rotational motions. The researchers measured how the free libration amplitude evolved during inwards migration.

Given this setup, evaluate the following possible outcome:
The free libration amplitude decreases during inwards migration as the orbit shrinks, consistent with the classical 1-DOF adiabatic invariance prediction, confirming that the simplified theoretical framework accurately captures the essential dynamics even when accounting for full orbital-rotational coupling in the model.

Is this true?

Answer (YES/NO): NO